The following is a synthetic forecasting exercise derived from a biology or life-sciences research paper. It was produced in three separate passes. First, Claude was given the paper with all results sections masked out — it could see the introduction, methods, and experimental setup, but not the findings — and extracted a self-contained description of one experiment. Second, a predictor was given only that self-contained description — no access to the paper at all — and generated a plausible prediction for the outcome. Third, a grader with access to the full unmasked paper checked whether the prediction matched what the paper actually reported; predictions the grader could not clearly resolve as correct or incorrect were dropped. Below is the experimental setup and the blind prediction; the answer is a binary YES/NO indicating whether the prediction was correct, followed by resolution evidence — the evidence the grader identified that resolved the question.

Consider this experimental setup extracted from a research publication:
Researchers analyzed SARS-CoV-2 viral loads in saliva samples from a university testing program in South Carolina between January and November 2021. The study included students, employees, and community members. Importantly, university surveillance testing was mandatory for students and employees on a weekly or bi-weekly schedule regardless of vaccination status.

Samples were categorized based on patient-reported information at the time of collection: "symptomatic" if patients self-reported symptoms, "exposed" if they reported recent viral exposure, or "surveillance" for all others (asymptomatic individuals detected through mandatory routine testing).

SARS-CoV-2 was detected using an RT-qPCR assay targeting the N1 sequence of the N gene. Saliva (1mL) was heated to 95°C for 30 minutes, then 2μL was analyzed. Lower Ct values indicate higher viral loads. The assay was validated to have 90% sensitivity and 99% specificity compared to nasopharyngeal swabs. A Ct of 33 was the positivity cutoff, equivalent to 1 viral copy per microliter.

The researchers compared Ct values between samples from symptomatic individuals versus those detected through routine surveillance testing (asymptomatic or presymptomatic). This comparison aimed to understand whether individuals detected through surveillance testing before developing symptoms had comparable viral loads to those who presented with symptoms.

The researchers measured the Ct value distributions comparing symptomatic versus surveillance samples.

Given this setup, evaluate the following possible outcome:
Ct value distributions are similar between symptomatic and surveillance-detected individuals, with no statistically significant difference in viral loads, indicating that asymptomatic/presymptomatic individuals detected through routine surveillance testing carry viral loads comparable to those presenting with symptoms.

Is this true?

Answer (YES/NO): NO